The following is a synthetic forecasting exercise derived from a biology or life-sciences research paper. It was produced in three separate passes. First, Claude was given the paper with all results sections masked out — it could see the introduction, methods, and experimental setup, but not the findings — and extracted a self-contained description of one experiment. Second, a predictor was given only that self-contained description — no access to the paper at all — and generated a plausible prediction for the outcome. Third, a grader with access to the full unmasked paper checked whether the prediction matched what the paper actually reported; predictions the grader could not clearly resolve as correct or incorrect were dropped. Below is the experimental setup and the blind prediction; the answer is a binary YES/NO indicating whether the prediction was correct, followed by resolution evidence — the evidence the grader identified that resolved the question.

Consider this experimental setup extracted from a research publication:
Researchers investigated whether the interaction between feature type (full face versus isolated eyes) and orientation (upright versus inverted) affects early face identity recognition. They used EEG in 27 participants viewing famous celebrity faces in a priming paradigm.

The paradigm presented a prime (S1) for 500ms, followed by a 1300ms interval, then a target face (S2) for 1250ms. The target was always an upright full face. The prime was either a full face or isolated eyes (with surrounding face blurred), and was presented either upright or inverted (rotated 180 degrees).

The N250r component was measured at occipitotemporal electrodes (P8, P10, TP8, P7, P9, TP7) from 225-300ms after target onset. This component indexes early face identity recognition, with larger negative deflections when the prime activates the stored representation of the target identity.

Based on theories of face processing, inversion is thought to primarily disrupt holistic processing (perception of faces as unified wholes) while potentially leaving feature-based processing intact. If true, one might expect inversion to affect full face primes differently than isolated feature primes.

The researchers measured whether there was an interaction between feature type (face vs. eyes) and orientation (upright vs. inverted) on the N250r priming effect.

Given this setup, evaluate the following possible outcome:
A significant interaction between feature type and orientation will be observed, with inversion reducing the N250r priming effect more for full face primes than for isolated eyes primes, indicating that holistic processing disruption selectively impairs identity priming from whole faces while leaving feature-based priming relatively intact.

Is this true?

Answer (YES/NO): NO